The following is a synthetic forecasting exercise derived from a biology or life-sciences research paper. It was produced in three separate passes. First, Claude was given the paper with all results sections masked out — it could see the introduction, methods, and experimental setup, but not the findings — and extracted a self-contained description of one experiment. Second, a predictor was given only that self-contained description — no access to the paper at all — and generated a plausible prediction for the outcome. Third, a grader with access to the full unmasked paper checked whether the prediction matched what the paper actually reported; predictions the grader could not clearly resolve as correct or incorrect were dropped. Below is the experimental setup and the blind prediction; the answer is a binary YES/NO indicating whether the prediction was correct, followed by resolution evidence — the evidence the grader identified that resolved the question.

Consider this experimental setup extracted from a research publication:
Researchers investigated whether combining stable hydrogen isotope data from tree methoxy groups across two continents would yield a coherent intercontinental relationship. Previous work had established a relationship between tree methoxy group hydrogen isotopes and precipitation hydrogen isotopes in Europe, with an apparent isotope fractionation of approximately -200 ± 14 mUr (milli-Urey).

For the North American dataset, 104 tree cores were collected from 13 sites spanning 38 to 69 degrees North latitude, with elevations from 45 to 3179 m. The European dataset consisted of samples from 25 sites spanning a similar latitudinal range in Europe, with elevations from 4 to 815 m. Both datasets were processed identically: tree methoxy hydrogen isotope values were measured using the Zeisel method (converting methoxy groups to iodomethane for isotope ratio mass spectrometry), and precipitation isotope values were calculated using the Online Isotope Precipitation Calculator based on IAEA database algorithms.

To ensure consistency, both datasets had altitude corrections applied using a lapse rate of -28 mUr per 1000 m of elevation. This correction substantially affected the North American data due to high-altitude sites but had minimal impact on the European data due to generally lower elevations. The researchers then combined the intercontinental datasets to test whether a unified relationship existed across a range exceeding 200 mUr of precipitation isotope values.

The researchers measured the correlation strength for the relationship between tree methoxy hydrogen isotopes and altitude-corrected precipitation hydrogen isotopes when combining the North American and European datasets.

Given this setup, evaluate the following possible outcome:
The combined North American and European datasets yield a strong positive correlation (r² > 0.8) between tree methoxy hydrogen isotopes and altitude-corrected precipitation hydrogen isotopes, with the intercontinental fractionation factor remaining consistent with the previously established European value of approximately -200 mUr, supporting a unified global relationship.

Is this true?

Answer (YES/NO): YES